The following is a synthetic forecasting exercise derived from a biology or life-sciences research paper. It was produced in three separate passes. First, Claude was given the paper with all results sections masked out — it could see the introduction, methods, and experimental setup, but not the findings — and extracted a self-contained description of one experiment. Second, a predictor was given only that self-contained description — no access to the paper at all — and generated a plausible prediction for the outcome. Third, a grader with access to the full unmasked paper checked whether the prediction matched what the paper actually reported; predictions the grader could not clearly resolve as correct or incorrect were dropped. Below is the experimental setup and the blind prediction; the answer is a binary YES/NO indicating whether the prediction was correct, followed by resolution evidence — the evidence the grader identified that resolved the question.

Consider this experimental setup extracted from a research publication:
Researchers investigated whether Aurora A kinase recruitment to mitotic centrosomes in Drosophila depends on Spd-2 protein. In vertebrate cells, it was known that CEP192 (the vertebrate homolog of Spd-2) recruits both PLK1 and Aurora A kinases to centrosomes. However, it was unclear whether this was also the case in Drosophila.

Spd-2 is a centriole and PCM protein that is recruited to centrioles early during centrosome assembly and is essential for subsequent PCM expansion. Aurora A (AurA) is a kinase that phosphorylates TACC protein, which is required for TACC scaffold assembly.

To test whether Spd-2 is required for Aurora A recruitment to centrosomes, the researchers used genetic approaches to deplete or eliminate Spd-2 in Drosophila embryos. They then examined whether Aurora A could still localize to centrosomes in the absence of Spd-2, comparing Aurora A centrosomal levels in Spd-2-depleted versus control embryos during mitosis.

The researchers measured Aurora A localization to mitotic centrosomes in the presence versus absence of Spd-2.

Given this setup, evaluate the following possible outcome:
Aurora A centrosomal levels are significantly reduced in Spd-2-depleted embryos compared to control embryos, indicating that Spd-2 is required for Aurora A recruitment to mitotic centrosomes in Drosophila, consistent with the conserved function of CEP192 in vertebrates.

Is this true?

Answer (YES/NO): YES